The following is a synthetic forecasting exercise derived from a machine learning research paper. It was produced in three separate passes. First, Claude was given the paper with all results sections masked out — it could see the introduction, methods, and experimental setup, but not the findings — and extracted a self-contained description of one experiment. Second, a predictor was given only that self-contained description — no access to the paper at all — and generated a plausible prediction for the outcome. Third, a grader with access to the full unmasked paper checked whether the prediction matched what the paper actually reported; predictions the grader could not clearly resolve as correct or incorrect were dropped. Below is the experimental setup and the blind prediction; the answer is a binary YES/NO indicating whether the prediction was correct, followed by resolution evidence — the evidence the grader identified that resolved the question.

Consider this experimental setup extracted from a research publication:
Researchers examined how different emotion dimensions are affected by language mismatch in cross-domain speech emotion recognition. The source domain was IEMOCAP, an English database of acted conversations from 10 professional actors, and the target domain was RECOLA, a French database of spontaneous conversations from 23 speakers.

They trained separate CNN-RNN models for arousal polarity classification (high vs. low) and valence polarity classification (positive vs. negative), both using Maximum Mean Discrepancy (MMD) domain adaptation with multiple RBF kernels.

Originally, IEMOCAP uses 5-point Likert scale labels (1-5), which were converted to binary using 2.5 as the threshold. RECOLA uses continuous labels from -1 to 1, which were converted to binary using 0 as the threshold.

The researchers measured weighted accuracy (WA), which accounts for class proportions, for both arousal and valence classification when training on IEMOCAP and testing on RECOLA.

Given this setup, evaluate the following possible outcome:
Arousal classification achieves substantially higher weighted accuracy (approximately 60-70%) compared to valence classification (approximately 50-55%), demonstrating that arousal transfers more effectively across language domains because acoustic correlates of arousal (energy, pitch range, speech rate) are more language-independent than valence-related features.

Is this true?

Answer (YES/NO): NO